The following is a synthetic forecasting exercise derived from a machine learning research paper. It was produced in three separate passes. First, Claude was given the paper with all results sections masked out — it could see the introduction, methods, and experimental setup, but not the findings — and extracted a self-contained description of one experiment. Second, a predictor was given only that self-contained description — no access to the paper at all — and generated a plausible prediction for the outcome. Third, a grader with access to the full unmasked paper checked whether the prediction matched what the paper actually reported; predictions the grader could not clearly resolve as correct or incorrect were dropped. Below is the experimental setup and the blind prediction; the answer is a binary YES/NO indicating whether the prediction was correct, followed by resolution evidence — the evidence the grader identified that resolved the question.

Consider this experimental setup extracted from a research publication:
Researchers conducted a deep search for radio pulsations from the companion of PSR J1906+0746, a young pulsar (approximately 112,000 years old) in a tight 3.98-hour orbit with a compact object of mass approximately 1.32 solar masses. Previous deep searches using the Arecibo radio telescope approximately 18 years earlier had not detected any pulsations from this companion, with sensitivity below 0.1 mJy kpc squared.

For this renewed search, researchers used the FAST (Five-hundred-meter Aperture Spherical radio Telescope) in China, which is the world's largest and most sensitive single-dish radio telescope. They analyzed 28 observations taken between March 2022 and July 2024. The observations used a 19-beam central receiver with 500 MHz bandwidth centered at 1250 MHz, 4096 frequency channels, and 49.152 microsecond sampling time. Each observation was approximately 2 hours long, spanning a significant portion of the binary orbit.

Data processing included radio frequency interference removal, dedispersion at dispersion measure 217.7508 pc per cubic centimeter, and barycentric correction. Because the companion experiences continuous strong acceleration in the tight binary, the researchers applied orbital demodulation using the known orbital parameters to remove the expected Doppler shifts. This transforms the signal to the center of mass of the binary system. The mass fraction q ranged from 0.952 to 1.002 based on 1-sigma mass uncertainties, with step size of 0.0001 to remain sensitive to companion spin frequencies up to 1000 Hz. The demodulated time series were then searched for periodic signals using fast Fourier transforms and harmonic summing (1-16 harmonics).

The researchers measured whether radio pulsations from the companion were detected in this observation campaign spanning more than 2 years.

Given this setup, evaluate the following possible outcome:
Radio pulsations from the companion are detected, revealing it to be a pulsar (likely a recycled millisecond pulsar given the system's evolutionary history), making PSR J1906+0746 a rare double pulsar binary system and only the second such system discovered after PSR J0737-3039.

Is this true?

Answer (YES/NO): NO